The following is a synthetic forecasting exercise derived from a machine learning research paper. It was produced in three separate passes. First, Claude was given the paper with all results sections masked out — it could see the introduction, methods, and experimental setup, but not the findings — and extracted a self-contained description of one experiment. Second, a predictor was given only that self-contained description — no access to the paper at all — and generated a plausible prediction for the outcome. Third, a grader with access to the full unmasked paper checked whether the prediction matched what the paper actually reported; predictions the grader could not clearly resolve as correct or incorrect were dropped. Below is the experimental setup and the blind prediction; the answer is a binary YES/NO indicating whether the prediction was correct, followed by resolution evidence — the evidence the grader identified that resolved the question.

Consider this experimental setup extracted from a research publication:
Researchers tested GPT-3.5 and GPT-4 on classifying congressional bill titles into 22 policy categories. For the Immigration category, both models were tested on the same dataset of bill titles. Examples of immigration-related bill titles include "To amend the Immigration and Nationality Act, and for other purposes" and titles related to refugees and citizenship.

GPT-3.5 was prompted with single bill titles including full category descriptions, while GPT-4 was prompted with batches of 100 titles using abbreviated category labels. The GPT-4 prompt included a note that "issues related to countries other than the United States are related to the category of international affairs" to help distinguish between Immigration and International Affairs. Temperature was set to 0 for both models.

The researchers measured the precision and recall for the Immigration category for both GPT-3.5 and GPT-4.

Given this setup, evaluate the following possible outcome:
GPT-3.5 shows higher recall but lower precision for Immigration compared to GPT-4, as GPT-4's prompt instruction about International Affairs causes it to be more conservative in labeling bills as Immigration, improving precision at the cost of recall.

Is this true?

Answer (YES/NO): NO